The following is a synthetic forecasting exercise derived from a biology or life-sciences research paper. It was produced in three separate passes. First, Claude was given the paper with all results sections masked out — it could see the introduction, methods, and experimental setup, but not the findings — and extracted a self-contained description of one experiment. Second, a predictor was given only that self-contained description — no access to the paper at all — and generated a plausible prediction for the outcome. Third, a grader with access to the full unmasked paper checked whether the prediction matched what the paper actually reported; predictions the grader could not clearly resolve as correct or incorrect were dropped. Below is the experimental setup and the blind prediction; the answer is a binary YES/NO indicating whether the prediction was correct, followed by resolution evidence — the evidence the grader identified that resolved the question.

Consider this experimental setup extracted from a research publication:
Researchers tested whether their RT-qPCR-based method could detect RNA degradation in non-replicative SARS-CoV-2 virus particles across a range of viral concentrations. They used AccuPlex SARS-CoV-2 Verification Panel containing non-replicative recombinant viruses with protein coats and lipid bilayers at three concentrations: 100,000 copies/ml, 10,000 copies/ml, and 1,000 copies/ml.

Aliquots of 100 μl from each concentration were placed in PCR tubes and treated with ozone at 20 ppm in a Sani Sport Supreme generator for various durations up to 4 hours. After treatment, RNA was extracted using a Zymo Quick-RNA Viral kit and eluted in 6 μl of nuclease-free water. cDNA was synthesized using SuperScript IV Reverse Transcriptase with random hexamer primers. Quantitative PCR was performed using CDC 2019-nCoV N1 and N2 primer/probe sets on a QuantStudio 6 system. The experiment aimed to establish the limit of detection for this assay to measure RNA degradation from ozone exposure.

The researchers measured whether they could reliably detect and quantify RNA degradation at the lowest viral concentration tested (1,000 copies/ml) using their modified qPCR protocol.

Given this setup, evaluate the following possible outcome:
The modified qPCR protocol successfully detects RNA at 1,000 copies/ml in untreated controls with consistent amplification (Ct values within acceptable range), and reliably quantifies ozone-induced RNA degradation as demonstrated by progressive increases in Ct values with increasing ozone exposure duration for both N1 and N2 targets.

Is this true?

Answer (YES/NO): YES